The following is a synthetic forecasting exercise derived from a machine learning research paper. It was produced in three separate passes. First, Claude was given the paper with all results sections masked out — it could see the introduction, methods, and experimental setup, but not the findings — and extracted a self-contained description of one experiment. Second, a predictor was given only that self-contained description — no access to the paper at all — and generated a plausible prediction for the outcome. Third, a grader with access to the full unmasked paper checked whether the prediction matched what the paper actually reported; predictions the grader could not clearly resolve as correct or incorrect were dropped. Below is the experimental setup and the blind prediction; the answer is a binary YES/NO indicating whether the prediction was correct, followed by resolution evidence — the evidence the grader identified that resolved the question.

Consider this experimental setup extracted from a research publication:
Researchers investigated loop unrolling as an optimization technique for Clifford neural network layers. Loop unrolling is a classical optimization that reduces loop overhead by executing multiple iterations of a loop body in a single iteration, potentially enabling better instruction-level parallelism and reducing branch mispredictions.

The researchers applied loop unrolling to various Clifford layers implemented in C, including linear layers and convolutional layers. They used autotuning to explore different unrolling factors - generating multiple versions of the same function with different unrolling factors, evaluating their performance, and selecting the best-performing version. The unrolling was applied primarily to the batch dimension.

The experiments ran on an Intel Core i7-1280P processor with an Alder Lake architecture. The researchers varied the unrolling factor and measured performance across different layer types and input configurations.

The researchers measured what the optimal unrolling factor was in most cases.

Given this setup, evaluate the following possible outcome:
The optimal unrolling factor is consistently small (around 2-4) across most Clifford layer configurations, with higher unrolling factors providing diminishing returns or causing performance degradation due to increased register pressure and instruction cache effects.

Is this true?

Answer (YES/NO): YES